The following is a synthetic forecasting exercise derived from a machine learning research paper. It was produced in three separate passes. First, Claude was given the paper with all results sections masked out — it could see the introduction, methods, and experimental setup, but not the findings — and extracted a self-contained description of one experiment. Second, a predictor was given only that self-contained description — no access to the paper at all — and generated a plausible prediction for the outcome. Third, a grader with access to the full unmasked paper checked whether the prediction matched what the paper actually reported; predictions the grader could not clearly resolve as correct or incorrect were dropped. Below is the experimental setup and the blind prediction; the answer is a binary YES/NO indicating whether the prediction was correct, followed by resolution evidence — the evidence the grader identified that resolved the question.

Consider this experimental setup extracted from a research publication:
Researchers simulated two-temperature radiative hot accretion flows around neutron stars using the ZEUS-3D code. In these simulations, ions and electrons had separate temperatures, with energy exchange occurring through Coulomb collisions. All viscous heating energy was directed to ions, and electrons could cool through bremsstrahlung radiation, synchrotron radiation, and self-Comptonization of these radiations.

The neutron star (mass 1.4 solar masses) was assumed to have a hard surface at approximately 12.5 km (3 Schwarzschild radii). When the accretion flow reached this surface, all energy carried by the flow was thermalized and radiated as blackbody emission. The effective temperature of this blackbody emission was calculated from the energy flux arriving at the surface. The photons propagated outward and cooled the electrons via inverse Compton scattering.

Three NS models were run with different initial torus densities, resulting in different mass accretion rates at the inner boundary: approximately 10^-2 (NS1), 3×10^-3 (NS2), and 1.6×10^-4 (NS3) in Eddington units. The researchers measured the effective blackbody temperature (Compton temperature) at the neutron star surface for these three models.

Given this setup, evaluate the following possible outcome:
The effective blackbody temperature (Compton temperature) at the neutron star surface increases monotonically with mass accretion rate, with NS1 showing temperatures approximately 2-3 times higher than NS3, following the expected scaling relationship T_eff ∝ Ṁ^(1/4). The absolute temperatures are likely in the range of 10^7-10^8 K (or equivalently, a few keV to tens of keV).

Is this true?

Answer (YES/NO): NO